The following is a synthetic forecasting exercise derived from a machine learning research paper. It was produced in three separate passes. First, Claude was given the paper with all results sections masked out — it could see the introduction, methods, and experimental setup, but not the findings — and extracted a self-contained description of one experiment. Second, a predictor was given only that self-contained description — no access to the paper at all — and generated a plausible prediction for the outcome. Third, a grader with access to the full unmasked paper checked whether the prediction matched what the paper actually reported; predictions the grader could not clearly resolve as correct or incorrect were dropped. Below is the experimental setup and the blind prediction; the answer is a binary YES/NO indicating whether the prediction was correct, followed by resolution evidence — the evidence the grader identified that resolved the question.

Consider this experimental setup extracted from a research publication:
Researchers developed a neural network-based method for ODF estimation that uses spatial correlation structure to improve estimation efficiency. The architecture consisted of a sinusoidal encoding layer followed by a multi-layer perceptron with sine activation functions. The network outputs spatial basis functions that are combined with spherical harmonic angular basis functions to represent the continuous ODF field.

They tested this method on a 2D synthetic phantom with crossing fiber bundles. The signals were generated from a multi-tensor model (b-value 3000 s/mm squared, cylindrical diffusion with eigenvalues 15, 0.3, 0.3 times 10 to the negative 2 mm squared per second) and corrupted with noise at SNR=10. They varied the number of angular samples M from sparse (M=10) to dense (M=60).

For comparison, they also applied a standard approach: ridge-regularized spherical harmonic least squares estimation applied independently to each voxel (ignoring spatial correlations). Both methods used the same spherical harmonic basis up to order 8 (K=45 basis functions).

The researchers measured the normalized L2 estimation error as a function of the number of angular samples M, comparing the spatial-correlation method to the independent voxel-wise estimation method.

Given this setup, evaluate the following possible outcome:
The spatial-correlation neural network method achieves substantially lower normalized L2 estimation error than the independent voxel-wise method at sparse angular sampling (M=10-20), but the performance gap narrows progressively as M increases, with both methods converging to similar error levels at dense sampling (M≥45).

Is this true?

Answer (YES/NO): NO